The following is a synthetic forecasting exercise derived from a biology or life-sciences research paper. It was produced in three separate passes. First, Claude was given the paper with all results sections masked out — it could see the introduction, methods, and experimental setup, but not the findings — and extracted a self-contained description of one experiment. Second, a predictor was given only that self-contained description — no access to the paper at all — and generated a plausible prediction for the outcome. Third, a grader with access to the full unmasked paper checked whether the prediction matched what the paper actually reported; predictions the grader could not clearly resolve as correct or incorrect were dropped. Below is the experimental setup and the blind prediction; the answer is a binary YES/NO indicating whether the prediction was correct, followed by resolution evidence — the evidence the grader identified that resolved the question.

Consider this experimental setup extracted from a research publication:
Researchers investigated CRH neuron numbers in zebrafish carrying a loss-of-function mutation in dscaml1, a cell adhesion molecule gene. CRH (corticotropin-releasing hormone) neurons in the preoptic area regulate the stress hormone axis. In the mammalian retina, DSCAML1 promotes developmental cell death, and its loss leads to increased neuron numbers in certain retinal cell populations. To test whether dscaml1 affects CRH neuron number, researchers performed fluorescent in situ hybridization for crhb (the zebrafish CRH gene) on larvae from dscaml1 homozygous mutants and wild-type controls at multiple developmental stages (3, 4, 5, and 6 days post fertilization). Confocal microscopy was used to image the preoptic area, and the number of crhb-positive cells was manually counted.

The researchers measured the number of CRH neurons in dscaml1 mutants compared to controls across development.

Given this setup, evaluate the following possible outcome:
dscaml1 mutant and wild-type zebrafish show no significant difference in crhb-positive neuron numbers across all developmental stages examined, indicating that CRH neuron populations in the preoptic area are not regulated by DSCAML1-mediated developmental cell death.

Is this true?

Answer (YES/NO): NO